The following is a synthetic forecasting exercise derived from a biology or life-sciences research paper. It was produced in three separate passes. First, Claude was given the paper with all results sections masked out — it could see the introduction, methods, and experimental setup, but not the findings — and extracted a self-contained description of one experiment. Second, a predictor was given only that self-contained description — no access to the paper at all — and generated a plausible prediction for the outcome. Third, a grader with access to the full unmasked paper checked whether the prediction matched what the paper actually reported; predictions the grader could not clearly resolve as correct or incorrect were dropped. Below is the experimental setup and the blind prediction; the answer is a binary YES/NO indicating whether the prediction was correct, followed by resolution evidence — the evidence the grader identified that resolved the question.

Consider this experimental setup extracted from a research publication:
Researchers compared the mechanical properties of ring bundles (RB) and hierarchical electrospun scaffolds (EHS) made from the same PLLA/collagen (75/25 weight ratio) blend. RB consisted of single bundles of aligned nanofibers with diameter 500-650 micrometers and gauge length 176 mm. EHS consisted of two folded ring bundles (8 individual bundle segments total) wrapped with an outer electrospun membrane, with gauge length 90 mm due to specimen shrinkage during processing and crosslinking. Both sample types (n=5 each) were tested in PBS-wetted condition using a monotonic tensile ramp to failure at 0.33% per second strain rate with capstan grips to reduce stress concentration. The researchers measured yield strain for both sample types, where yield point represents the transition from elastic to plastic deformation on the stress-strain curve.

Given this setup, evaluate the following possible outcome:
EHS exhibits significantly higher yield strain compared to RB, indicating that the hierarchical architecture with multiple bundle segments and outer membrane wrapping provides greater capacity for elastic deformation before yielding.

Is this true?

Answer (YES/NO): YES